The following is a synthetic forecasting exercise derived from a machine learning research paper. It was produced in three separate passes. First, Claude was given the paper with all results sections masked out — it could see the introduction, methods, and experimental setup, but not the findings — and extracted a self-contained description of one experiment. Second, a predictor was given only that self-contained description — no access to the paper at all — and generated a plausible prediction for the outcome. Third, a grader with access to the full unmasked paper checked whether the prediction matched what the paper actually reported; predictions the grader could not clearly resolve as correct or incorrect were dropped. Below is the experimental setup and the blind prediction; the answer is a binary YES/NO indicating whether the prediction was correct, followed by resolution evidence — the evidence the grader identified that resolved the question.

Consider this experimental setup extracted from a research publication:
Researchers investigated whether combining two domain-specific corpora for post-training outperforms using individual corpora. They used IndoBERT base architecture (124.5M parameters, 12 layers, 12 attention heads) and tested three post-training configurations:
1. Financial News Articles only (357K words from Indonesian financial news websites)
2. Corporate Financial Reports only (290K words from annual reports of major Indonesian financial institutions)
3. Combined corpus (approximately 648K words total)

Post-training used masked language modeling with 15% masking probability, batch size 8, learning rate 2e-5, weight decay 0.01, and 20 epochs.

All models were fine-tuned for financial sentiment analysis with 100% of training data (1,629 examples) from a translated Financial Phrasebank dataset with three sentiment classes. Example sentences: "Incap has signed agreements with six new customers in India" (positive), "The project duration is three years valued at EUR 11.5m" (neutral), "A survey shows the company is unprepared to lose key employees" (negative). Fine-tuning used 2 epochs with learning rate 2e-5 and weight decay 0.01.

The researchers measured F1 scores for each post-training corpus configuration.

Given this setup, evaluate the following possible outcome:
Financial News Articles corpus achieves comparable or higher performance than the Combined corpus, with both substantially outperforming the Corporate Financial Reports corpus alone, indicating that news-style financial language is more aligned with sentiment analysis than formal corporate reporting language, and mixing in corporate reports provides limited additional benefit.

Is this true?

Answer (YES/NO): NO